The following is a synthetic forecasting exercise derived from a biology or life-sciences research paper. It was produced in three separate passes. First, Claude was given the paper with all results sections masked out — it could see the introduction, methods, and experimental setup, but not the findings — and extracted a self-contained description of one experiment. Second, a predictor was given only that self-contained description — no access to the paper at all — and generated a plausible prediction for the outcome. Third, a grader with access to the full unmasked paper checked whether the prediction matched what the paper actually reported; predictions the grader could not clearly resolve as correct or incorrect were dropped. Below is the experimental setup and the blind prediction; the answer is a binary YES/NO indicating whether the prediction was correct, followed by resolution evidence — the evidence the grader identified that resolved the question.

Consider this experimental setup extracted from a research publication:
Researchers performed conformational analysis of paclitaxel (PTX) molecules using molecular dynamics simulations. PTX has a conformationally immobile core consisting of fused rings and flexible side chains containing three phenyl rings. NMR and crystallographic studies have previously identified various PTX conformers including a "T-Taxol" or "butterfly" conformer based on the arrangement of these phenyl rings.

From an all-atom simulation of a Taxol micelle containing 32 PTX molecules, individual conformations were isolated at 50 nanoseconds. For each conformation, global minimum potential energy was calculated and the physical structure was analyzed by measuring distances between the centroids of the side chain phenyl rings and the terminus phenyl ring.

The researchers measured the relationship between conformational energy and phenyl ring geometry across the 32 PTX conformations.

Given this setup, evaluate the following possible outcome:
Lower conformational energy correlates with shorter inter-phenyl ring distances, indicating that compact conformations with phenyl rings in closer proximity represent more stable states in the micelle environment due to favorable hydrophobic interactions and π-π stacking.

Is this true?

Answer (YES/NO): YES